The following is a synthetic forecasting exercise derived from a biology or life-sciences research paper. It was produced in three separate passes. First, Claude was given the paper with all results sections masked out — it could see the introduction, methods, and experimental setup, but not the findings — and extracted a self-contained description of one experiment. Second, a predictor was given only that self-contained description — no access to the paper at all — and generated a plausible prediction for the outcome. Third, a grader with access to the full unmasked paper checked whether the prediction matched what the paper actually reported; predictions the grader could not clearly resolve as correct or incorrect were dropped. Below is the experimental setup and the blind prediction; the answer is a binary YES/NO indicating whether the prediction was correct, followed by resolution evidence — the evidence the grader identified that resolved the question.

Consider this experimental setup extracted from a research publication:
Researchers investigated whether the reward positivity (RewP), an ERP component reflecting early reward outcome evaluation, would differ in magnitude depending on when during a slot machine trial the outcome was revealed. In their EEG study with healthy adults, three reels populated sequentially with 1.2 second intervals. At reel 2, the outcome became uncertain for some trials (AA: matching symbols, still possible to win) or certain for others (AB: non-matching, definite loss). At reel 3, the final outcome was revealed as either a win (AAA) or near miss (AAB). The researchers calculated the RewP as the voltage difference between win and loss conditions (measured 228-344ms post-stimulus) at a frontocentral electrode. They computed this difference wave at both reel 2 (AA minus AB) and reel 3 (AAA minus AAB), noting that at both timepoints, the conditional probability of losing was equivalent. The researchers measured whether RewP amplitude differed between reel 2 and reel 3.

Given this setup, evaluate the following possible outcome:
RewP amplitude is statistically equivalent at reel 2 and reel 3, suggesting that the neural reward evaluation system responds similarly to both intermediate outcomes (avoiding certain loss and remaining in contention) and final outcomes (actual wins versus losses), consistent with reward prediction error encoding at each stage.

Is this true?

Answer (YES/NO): NO